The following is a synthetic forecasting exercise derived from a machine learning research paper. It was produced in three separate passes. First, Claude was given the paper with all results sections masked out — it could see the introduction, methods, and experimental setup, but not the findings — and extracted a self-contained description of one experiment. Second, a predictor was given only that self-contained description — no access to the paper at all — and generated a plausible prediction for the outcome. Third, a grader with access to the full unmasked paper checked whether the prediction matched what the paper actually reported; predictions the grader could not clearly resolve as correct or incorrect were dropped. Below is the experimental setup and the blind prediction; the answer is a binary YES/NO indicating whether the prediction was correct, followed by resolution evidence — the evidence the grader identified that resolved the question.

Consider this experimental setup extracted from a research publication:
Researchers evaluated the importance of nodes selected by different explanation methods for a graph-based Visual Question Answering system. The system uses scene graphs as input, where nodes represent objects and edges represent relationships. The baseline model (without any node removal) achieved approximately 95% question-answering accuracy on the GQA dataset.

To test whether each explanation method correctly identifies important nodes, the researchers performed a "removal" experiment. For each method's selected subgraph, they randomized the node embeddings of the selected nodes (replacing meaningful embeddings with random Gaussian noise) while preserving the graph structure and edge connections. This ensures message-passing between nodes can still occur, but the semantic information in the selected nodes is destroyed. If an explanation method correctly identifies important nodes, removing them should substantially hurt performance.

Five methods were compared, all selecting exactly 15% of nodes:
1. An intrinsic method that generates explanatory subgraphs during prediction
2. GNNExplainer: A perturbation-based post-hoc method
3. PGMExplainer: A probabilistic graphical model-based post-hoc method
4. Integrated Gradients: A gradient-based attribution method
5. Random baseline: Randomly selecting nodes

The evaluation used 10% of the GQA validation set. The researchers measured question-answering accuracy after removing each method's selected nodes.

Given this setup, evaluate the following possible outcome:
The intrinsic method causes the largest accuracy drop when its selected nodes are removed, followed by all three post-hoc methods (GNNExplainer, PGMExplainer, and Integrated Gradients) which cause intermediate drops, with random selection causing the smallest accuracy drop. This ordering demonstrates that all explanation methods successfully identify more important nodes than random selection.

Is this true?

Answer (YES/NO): NO